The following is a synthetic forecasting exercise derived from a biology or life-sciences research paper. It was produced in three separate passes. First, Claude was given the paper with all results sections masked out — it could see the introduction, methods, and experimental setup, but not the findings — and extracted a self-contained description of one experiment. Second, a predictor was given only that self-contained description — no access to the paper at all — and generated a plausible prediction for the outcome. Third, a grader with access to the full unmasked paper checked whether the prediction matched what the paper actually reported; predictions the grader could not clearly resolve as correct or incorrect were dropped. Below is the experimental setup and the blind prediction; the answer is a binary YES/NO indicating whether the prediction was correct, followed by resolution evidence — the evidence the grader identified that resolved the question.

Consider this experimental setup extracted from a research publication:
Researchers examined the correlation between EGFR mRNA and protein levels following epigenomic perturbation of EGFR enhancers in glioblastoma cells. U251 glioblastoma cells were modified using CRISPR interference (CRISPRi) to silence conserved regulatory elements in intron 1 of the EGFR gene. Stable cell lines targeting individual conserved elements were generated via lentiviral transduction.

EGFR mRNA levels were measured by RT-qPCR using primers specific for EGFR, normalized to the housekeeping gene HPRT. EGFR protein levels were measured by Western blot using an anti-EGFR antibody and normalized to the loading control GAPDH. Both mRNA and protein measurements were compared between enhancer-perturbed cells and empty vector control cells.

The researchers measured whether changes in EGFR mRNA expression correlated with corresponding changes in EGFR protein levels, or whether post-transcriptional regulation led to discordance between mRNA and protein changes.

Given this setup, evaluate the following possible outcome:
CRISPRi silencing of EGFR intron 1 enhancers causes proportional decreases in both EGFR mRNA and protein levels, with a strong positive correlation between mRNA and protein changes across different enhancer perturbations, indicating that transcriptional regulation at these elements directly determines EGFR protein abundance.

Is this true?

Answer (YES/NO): NO